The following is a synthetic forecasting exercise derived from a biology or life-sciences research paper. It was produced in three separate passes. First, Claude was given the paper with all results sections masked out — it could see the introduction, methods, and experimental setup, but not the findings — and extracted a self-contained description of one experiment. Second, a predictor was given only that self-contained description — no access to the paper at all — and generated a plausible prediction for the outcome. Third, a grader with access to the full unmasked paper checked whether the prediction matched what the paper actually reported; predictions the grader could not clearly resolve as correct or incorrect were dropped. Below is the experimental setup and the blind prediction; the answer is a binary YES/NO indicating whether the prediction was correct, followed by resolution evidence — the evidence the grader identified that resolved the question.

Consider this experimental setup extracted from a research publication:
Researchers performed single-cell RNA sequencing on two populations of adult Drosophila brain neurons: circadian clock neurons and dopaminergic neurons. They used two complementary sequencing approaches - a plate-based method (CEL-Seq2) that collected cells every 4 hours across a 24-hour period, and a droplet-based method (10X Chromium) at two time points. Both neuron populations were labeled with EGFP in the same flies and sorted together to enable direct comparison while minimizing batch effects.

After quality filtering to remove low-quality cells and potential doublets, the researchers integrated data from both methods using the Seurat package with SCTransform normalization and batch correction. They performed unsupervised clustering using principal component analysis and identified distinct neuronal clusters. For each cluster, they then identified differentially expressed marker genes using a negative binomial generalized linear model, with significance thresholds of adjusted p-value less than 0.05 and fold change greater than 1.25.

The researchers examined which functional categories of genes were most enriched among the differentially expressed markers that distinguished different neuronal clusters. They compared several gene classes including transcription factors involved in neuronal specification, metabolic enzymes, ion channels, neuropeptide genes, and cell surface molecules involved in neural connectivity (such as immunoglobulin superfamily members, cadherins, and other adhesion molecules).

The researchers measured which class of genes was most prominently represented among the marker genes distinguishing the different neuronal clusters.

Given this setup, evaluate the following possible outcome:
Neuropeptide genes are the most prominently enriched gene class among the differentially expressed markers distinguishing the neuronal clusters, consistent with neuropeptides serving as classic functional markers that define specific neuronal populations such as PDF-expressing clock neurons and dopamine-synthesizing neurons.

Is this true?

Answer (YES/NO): NO